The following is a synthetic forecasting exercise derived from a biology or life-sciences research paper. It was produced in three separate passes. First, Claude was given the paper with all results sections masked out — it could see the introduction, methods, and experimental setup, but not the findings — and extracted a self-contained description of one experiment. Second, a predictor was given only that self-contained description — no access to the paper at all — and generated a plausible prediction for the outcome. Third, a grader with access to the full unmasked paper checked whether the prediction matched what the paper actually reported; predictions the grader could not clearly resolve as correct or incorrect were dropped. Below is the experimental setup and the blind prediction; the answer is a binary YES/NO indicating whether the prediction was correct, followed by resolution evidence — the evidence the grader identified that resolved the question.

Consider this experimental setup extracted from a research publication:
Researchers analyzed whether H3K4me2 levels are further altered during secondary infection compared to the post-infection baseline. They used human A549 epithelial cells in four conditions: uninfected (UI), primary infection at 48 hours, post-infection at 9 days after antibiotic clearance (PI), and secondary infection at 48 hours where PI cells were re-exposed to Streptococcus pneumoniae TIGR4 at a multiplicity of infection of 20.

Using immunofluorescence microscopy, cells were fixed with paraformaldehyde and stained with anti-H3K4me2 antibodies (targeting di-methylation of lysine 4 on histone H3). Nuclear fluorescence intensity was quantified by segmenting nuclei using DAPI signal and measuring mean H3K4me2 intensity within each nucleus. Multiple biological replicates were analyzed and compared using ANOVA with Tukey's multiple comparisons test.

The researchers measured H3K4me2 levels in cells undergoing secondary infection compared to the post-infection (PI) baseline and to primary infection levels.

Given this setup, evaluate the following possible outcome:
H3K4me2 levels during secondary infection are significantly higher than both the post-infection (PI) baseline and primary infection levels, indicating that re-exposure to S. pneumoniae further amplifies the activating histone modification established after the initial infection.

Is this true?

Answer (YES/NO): NO